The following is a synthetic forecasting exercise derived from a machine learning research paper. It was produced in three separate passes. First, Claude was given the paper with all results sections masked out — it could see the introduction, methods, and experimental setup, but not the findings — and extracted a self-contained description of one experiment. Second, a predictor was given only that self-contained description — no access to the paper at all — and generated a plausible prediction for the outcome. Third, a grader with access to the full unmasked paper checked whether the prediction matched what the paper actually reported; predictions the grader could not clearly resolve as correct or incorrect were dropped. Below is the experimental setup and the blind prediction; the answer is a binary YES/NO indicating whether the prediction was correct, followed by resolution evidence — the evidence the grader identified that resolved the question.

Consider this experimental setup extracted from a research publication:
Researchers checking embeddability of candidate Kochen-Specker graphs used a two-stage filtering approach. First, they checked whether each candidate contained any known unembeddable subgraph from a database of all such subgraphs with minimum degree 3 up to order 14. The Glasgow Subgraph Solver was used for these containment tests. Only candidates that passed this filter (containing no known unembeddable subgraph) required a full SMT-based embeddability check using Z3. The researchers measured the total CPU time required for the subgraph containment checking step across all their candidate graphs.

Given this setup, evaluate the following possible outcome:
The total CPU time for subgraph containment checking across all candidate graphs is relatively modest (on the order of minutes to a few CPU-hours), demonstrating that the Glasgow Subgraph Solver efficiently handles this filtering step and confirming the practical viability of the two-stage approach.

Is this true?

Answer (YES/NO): YES